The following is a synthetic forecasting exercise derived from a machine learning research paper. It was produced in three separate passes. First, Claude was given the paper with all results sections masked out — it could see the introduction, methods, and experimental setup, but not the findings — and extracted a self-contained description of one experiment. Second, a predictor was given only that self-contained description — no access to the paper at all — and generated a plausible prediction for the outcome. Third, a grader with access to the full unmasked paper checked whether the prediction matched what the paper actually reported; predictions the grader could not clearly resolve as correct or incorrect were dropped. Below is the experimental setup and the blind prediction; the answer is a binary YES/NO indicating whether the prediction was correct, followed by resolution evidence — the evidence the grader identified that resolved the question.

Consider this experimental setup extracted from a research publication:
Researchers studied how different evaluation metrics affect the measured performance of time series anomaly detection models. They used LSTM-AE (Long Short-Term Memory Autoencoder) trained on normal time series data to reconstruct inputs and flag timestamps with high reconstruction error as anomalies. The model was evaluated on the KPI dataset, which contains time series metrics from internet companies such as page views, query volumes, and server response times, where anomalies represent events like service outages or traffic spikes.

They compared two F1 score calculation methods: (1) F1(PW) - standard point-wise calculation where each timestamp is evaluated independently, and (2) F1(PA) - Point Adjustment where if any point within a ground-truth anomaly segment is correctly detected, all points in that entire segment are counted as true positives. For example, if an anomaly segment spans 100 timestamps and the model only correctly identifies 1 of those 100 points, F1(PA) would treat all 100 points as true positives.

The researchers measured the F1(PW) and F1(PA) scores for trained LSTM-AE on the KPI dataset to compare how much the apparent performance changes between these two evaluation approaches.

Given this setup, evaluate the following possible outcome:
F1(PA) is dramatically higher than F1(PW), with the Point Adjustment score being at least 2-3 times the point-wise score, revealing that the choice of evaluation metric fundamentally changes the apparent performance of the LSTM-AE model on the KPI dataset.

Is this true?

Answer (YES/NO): YES